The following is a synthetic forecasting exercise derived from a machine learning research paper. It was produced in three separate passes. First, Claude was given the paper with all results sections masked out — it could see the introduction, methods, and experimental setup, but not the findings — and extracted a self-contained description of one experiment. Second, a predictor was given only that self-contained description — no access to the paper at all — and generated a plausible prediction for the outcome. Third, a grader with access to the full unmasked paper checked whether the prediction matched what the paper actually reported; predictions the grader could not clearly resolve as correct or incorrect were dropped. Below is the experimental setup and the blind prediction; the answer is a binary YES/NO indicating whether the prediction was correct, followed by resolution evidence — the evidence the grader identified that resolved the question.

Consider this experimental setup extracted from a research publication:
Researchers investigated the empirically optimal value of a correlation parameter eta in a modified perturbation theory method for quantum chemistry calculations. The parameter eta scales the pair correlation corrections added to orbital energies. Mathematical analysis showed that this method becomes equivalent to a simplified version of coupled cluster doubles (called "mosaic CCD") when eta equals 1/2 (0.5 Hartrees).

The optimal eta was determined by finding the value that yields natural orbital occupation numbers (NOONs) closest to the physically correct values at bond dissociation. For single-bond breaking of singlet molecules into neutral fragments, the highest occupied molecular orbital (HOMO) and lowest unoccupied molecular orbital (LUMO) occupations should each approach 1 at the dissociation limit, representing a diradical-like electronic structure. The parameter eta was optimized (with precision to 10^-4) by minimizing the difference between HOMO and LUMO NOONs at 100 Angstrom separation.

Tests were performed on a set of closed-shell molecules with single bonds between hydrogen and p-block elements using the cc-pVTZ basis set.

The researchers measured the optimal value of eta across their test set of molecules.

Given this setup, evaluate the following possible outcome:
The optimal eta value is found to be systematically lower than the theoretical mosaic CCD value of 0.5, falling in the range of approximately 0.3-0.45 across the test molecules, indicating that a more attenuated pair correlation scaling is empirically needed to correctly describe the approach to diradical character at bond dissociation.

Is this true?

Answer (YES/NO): YES